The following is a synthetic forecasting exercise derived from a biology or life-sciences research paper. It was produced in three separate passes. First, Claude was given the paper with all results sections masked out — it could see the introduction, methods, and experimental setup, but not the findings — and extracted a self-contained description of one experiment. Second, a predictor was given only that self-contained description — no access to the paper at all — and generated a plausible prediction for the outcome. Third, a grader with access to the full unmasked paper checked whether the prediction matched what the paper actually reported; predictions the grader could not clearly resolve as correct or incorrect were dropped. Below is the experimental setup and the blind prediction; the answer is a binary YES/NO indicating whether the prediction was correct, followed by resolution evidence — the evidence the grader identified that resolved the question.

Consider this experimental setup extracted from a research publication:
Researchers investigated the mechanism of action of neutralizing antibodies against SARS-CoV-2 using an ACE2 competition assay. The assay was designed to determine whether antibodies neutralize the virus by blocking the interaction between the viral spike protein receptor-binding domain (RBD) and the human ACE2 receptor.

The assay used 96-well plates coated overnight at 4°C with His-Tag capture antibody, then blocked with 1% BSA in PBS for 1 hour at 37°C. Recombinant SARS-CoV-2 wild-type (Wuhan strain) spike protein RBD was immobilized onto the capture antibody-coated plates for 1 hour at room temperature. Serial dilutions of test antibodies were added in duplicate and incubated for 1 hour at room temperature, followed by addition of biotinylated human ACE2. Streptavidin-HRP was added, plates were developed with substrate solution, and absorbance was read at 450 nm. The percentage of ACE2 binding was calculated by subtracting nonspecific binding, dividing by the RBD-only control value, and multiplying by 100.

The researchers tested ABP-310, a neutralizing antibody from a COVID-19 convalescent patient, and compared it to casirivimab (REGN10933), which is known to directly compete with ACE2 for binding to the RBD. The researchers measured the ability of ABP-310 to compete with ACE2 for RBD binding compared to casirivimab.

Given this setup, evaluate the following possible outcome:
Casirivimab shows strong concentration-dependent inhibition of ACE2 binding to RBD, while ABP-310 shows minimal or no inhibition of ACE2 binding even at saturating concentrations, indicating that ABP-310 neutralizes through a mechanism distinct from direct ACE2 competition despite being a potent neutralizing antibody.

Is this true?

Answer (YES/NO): NO